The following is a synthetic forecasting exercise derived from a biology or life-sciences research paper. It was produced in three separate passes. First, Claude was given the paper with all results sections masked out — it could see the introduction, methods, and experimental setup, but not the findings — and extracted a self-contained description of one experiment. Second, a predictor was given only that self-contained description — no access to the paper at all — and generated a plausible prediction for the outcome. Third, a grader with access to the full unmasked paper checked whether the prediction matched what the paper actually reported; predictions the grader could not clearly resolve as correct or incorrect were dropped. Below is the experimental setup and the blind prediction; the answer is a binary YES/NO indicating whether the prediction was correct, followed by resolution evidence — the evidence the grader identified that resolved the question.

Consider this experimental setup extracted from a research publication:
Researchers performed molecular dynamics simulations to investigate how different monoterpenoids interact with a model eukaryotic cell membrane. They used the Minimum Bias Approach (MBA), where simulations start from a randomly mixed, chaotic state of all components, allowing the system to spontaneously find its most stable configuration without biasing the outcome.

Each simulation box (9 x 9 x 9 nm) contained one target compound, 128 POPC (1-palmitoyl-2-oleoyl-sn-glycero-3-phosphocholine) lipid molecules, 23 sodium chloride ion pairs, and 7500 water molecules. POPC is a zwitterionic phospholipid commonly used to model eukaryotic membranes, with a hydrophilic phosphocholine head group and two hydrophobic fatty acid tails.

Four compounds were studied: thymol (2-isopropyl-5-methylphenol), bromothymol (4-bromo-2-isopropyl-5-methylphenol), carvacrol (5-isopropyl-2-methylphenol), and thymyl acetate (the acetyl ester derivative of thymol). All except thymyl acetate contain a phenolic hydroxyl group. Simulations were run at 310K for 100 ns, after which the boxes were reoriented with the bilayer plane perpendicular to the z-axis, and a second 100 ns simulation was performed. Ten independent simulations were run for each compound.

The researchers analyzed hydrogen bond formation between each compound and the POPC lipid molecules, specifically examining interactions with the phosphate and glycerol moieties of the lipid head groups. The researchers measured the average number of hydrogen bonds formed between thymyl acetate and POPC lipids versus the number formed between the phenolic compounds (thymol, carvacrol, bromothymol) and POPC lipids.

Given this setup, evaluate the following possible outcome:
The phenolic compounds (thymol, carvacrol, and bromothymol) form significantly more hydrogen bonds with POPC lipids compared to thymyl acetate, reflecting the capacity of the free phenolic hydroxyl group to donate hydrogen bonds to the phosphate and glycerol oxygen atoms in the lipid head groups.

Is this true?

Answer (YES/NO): YES